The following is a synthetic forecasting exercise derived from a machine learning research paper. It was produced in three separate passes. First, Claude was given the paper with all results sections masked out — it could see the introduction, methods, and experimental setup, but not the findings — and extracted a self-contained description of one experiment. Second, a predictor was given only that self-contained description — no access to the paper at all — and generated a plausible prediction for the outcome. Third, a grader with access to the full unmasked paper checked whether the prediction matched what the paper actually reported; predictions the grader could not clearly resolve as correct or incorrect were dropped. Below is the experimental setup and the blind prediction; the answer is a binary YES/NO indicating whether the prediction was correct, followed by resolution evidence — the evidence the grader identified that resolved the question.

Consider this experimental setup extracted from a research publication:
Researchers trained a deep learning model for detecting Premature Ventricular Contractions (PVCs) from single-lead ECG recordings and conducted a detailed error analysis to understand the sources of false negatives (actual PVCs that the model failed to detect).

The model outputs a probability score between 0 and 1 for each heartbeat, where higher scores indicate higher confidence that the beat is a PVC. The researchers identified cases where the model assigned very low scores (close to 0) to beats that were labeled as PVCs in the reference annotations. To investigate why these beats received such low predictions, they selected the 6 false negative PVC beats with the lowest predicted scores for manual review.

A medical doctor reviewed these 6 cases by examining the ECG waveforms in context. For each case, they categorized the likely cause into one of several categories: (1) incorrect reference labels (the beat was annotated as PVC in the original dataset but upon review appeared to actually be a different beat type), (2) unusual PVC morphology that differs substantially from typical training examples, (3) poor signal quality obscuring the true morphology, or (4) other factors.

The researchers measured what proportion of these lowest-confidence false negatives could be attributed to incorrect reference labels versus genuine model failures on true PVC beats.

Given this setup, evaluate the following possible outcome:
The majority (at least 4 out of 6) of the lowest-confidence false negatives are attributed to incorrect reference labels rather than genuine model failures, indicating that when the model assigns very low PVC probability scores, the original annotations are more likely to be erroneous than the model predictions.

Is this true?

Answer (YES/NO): NO